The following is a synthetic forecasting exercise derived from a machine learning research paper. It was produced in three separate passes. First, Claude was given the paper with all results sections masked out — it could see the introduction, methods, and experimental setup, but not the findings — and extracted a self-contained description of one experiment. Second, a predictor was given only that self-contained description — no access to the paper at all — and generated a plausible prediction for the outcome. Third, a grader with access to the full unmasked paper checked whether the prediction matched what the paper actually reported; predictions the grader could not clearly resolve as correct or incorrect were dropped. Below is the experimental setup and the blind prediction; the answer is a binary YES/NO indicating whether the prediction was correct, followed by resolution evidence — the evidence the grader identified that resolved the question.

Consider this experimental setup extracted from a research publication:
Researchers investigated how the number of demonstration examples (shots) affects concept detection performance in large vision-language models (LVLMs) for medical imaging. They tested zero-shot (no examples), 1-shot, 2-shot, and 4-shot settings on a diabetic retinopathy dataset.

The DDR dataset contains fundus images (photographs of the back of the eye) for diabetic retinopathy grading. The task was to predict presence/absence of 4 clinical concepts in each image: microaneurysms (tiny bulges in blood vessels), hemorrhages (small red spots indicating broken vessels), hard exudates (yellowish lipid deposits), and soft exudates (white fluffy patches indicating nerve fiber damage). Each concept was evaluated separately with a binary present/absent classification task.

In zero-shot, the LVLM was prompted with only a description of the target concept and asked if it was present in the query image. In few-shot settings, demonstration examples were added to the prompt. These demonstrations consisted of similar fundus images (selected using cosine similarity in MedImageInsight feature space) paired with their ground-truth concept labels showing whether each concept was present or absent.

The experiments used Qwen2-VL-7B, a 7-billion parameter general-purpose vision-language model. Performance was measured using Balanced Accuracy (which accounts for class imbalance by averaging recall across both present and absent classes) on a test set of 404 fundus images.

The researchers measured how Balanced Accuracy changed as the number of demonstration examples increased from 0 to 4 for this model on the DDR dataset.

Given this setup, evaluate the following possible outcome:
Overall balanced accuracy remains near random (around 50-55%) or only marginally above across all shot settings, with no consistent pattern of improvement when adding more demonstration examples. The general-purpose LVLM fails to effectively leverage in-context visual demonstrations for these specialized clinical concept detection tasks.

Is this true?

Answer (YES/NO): NO